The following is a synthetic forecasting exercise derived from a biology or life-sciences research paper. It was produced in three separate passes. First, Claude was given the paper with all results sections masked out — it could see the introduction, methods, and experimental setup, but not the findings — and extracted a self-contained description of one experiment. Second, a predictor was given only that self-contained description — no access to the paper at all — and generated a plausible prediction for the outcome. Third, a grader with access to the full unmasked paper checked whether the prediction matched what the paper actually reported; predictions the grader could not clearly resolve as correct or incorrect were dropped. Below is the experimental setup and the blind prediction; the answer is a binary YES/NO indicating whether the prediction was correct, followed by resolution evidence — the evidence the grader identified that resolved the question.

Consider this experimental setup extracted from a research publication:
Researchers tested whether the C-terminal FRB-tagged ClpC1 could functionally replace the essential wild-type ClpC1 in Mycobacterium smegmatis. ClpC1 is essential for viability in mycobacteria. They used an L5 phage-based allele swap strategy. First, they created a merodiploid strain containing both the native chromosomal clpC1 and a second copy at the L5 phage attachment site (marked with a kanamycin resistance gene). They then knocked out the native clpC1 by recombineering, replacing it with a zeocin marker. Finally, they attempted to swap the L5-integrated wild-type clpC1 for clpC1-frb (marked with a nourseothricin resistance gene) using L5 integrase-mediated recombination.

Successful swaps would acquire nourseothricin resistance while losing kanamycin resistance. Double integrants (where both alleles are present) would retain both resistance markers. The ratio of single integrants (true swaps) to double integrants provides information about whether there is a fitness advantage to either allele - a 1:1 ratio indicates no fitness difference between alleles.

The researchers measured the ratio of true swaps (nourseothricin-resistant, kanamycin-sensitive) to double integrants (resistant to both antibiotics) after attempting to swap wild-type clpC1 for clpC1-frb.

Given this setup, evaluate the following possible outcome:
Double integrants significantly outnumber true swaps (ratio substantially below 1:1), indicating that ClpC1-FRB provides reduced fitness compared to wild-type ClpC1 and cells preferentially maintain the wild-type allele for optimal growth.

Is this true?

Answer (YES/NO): NO